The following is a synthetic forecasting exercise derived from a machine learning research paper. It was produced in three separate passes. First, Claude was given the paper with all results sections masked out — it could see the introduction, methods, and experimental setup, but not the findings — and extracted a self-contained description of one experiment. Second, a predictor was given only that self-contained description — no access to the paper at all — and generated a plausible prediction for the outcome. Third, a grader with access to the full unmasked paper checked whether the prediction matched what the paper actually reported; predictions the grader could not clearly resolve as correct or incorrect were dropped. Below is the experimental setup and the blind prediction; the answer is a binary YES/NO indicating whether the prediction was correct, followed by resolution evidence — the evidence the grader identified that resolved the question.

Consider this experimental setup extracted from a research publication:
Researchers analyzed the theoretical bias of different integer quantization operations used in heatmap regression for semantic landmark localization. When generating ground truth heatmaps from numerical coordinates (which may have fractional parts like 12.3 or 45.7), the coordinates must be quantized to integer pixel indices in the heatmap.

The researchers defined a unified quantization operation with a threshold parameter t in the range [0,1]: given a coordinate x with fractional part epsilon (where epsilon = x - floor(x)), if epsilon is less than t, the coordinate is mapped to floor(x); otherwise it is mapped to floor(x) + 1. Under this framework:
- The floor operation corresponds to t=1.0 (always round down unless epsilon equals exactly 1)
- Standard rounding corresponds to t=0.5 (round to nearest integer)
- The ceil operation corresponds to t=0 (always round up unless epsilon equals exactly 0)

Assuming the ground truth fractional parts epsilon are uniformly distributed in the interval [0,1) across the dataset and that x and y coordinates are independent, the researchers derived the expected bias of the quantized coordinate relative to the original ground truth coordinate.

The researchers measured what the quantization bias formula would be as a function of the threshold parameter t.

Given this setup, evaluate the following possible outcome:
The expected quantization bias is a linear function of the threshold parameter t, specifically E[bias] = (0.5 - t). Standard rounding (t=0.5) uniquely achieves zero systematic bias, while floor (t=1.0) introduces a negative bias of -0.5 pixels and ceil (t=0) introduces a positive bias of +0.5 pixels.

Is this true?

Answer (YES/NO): YES